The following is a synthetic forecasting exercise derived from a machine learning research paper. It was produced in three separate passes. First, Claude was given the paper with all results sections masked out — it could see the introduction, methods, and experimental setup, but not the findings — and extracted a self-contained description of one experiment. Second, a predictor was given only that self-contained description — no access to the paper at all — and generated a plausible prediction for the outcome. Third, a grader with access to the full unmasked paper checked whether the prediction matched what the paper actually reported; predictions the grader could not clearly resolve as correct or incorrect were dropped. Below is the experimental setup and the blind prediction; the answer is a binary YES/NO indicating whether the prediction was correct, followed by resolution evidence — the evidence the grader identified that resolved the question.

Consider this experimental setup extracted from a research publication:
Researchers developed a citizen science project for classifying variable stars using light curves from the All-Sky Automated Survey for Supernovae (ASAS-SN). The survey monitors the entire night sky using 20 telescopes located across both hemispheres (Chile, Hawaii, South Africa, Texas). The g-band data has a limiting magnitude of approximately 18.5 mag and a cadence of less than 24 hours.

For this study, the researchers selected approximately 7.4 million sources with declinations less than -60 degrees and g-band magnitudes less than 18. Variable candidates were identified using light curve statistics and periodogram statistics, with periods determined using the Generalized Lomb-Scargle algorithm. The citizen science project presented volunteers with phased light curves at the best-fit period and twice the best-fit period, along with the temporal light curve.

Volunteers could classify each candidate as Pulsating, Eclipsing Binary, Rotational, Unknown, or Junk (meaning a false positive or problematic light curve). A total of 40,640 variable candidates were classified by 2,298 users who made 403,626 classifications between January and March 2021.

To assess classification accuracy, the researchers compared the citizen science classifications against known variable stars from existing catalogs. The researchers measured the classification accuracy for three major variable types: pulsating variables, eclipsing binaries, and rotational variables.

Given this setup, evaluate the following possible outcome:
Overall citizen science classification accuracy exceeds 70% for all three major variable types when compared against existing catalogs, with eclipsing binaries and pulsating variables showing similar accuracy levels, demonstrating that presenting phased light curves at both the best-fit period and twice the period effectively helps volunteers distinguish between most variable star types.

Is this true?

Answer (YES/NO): NO